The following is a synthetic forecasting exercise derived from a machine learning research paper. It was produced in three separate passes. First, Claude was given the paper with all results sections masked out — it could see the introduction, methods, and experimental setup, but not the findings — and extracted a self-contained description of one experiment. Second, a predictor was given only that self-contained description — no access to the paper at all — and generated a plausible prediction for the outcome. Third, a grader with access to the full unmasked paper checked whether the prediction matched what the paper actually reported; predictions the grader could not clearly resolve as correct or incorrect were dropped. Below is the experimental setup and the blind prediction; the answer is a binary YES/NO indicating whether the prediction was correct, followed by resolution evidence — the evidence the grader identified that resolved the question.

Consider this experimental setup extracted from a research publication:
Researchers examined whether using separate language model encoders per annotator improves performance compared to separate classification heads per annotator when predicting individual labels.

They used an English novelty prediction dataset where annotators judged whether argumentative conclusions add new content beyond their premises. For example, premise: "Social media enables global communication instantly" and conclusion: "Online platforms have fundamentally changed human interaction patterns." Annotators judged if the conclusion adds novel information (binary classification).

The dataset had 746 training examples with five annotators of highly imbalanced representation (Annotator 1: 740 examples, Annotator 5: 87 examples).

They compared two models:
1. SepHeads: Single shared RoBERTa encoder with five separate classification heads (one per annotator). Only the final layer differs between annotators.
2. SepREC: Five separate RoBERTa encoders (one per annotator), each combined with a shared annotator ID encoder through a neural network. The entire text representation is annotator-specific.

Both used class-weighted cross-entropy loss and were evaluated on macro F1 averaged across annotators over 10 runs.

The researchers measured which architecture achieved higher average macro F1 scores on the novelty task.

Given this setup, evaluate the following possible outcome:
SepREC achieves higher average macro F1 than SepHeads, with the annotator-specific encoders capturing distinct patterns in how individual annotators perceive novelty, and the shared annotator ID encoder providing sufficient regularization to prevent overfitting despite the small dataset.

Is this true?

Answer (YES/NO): YES